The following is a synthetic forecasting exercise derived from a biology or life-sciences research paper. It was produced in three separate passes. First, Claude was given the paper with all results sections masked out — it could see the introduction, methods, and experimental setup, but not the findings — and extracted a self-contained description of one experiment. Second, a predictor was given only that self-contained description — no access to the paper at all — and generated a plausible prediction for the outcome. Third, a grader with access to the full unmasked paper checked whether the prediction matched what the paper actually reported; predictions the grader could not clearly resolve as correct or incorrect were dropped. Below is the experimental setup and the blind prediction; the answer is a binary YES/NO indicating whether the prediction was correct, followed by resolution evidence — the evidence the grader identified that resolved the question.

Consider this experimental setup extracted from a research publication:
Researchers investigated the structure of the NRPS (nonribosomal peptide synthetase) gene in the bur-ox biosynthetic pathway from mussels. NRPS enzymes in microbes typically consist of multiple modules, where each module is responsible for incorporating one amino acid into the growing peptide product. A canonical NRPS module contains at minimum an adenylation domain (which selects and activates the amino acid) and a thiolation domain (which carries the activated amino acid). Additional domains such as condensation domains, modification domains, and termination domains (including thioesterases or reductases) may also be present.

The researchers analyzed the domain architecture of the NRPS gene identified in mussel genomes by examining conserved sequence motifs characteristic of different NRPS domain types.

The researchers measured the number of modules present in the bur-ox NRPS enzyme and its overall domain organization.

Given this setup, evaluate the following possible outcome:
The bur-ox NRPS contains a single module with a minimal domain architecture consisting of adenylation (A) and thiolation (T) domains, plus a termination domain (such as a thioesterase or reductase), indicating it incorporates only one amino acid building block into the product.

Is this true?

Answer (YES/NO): NO